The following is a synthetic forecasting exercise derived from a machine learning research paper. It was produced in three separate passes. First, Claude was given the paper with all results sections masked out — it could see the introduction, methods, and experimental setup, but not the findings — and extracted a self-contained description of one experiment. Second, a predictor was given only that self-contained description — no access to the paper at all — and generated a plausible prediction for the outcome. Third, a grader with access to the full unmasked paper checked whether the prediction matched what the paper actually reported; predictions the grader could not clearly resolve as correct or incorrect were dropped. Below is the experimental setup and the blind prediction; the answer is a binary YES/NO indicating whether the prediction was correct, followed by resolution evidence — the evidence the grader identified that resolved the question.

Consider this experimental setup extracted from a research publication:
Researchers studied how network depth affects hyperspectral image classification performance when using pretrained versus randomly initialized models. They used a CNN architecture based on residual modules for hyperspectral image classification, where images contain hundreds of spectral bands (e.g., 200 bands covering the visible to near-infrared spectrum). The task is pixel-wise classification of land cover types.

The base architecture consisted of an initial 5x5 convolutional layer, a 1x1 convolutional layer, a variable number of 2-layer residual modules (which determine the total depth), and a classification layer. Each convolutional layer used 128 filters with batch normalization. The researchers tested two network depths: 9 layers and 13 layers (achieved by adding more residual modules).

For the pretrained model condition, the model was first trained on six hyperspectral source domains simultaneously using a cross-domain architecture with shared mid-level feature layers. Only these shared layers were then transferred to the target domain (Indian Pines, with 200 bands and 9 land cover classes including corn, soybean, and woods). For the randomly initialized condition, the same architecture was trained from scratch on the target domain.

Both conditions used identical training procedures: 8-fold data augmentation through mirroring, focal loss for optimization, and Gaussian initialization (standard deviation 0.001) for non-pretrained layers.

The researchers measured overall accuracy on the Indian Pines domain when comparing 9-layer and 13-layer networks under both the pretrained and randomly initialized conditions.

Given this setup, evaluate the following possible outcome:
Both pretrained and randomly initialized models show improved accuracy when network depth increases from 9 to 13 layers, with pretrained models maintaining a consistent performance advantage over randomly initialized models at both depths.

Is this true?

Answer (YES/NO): NO